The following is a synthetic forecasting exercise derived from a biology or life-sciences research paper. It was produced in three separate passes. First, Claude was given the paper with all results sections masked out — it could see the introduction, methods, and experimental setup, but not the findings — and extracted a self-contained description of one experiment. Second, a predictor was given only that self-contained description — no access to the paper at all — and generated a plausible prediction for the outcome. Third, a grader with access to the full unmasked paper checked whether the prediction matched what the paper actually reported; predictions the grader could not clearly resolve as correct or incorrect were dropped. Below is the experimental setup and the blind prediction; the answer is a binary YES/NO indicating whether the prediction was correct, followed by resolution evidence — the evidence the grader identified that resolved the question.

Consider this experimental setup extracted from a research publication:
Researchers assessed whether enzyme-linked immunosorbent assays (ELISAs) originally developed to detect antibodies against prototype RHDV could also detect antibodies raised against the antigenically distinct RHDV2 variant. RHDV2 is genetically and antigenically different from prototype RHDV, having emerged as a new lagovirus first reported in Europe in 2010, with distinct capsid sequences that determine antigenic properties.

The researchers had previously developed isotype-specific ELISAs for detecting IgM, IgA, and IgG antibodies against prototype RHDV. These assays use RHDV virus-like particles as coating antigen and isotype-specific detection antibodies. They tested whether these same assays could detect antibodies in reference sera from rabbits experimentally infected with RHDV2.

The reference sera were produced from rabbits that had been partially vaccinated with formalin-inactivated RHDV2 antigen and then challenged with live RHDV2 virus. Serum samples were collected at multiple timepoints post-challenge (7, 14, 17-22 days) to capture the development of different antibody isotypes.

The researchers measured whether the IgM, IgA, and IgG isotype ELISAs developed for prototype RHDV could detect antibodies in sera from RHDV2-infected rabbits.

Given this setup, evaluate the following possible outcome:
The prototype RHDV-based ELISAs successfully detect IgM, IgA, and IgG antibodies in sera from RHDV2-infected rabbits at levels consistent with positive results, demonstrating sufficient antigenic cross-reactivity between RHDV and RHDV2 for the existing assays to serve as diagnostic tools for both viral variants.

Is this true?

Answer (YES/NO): YES